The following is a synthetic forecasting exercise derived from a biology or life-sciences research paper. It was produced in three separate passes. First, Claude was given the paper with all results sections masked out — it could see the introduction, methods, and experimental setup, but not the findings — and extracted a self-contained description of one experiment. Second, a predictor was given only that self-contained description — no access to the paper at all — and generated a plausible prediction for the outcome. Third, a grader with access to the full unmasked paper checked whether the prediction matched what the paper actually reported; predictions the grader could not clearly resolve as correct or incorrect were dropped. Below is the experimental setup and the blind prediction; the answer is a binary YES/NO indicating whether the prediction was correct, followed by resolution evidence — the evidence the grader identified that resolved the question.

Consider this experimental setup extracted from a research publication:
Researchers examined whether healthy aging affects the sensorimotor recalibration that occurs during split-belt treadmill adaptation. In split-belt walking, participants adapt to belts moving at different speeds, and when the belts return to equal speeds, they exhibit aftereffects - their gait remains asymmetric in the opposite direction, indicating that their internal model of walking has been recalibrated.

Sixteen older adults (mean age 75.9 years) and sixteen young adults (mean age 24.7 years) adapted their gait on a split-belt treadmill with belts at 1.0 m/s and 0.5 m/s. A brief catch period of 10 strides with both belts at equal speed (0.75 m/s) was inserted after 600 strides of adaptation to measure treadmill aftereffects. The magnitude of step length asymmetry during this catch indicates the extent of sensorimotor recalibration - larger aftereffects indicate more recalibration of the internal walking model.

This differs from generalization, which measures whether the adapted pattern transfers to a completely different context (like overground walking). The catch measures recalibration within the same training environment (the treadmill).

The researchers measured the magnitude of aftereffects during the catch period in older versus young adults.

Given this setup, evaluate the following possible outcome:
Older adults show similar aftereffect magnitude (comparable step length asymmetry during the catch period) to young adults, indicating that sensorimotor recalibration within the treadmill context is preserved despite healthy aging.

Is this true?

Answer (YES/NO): YES